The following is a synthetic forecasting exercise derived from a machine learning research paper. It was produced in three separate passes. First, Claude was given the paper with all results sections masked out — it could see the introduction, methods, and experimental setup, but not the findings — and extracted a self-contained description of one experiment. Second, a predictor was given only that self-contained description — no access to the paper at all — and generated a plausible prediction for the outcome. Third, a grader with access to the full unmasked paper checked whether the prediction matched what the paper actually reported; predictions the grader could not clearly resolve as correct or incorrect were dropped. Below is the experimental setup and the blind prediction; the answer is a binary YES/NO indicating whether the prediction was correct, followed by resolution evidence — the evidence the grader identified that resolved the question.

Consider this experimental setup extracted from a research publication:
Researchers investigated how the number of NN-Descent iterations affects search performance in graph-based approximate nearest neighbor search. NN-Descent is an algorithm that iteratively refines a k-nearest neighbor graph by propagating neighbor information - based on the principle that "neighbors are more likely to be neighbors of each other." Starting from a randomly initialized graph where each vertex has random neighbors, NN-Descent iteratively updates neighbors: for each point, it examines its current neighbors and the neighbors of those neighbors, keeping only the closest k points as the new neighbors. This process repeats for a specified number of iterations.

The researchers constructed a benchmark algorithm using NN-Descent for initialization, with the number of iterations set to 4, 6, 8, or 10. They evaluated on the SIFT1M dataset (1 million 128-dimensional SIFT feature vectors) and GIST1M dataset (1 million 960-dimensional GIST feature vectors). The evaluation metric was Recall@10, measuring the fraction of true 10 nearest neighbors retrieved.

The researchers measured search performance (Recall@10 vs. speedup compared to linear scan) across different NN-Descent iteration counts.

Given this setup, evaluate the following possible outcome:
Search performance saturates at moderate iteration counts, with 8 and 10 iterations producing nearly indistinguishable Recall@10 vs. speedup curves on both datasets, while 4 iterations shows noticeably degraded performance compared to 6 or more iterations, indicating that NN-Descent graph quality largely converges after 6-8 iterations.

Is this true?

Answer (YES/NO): NO